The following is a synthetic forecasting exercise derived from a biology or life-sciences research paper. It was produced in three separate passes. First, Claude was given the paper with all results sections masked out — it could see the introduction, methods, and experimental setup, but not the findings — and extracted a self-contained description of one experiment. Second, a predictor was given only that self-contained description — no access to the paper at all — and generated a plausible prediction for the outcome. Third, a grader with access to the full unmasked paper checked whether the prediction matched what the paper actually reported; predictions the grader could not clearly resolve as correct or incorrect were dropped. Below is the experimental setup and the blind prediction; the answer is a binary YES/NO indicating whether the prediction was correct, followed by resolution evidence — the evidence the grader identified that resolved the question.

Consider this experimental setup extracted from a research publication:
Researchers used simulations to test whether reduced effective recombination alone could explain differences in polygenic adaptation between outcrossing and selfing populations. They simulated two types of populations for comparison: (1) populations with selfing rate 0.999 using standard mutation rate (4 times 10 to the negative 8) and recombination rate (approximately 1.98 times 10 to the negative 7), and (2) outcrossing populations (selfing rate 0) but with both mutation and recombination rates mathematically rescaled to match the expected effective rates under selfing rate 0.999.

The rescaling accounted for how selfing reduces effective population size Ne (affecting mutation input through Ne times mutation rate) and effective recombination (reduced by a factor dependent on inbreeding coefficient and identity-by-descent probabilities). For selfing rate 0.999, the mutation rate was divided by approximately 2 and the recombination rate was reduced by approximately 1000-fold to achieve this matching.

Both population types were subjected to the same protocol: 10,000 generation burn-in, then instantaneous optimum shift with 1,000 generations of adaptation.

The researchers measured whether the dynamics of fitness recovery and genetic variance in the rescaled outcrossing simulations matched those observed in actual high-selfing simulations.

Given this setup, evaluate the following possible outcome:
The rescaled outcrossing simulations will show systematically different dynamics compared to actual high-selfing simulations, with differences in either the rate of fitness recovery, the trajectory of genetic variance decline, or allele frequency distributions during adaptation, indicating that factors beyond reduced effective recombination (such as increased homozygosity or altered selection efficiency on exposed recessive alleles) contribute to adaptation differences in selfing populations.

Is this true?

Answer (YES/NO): YES